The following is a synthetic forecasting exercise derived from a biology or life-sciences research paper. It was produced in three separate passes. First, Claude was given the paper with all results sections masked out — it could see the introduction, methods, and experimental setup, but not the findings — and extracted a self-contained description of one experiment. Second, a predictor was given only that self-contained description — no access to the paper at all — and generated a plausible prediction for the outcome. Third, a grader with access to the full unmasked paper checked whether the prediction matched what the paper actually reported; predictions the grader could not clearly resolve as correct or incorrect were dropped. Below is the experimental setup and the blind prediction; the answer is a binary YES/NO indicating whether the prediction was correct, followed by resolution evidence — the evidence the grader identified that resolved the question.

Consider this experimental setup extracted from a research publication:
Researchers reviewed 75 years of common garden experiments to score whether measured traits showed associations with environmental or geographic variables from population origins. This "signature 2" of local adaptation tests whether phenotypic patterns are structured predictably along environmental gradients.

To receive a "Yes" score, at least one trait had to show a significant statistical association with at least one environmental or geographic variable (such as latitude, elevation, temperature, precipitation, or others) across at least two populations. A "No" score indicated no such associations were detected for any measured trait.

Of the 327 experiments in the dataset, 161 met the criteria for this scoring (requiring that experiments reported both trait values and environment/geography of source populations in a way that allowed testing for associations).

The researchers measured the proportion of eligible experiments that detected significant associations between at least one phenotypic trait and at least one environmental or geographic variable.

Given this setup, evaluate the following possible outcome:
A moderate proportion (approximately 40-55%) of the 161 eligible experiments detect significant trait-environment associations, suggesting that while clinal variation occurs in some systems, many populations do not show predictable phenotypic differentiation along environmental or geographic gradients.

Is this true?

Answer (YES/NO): NO